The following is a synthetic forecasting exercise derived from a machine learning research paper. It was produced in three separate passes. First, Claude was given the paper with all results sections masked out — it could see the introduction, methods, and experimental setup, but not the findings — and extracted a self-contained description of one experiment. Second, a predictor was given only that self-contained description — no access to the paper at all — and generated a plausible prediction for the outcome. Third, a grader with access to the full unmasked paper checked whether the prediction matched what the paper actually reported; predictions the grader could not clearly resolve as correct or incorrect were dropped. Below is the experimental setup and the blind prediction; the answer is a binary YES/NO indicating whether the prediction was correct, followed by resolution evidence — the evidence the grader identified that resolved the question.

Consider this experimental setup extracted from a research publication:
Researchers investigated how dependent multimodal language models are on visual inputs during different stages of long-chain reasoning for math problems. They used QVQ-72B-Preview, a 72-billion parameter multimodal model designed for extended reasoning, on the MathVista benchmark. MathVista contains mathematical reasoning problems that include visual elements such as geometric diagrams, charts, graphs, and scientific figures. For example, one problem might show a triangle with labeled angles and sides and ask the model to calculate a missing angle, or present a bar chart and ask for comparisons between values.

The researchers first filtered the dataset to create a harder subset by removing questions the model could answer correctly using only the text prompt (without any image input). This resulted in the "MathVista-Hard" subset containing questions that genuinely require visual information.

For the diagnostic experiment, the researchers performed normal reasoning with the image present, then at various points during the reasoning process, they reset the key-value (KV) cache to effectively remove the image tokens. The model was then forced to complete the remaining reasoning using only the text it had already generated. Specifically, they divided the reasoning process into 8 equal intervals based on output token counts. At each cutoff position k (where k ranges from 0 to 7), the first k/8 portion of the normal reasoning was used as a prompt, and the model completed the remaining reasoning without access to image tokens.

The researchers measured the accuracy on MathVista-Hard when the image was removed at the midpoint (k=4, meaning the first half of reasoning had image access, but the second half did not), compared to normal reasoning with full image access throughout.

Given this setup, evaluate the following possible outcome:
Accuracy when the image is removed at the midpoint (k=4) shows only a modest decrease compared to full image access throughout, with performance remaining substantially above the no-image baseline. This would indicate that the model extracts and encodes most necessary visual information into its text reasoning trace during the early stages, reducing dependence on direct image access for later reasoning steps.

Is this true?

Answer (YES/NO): YES